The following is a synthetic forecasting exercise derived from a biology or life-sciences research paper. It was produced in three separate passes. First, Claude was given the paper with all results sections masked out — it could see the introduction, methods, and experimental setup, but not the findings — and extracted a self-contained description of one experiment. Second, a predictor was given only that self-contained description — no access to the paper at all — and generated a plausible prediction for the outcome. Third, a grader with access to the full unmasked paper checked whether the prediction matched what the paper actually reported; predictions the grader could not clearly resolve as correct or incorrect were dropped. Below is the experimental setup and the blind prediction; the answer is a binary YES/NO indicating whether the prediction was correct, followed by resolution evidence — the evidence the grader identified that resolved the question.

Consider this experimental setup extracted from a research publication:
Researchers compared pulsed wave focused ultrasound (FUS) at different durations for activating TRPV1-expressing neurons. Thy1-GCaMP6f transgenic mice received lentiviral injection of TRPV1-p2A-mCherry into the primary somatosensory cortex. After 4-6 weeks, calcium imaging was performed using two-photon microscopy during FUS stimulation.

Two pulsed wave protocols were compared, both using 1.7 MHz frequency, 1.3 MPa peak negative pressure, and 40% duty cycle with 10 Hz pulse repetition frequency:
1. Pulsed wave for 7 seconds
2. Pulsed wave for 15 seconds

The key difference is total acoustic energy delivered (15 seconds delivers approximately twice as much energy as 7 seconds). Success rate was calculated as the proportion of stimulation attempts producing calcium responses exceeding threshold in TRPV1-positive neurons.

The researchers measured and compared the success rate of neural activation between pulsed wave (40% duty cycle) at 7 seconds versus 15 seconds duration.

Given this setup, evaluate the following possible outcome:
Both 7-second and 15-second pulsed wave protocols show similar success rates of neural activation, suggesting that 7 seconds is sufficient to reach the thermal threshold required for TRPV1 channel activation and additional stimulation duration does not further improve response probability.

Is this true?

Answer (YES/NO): NO